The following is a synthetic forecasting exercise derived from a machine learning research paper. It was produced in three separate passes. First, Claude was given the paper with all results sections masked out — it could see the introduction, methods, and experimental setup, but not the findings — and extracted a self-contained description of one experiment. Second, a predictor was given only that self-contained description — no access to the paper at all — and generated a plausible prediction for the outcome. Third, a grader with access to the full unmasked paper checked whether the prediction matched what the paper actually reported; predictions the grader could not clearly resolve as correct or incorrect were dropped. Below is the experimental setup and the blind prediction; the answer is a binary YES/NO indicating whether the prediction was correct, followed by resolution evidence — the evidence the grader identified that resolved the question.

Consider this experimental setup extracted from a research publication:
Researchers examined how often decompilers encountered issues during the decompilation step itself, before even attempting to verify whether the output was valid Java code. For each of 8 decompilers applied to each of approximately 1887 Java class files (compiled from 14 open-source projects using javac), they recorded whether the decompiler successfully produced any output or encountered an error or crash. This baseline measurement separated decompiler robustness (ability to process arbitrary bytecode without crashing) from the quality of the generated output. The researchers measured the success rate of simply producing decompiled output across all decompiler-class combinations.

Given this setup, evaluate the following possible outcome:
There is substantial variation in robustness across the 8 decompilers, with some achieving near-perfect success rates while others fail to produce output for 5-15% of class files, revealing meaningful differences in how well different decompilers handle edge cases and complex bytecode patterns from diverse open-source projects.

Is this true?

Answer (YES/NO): NO